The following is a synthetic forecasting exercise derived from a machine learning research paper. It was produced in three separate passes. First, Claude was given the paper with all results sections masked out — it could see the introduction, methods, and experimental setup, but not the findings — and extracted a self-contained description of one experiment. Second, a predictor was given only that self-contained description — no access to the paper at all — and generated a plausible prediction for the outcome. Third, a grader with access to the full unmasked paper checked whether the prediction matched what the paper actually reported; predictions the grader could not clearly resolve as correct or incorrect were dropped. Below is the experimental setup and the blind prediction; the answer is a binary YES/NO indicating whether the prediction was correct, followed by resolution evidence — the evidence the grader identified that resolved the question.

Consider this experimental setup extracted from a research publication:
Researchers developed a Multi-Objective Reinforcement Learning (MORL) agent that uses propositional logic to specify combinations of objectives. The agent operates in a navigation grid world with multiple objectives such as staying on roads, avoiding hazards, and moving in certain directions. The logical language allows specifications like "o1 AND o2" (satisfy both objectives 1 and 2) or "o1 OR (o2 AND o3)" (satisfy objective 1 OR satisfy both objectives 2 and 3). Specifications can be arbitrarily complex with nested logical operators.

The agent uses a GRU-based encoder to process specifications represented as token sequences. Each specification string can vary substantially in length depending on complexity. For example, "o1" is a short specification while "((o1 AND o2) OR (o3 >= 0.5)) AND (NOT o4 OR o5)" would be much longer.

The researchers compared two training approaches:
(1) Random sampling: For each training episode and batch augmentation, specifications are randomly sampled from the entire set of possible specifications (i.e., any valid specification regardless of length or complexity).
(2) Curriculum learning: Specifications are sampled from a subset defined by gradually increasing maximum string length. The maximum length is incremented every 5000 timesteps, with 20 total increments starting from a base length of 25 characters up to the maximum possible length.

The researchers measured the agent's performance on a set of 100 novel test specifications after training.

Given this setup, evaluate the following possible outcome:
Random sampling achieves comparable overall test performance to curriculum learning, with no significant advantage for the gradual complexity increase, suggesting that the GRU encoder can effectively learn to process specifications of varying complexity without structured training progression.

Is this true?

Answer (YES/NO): NO